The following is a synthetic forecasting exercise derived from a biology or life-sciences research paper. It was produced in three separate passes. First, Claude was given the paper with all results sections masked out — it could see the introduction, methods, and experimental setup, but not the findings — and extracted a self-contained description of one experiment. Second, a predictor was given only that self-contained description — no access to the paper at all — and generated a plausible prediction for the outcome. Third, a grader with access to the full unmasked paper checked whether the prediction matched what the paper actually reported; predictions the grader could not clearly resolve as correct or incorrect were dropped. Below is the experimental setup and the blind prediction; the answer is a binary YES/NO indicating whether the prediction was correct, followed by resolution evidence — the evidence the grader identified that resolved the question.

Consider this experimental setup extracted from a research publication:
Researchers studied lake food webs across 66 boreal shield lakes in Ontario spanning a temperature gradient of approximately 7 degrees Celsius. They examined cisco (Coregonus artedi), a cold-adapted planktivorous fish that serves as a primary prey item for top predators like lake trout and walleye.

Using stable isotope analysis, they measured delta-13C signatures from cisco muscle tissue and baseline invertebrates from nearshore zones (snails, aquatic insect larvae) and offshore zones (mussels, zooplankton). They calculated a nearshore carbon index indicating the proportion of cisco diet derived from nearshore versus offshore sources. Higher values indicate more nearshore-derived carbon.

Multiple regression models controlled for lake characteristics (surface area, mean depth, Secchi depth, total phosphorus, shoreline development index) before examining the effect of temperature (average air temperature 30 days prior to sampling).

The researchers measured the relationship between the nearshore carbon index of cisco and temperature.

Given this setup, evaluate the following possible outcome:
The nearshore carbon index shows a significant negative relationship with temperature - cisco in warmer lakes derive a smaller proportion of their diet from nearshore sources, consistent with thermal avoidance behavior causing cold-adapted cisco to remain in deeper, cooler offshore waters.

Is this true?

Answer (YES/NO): NO